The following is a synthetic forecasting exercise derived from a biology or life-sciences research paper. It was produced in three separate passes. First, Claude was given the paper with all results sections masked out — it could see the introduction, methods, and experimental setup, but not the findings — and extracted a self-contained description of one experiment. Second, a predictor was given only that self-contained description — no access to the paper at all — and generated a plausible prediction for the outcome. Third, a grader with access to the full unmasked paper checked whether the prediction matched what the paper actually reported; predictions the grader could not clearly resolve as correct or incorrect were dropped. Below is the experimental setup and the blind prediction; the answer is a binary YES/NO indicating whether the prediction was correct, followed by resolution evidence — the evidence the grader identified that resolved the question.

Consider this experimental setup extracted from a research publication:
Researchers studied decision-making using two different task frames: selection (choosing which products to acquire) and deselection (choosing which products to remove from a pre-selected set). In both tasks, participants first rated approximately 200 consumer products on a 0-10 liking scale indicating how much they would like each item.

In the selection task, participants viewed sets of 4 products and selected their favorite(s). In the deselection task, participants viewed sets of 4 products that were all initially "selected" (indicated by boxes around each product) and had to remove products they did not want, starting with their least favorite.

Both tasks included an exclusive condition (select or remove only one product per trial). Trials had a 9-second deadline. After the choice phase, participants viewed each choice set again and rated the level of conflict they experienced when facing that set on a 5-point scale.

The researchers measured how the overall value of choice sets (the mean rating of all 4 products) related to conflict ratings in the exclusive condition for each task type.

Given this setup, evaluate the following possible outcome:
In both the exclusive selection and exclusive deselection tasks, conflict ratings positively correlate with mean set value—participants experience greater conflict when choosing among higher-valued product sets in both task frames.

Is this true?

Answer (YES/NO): NO